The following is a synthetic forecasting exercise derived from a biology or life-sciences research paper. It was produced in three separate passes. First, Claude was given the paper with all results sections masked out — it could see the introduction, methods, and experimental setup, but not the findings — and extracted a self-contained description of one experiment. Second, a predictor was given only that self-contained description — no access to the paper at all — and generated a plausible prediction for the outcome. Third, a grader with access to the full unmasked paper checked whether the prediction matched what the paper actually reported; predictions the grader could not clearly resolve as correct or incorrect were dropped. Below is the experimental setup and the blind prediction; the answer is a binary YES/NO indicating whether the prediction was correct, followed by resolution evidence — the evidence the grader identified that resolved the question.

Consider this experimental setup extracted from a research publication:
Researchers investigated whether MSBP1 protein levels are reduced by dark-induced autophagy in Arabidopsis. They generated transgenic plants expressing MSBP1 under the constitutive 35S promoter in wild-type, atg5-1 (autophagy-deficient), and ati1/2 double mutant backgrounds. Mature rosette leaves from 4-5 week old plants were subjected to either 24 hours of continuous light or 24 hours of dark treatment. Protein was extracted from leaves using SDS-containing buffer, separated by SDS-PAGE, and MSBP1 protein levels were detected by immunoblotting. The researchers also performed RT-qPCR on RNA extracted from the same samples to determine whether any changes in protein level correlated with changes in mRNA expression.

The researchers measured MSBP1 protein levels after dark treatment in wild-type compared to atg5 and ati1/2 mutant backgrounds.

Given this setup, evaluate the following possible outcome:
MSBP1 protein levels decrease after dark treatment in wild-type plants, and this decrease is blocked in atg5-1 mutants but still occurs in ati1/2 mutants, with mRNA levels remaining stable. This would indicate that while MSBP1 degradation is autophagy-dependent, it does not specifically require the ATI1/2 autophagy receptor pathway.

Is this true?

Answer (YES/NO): NO